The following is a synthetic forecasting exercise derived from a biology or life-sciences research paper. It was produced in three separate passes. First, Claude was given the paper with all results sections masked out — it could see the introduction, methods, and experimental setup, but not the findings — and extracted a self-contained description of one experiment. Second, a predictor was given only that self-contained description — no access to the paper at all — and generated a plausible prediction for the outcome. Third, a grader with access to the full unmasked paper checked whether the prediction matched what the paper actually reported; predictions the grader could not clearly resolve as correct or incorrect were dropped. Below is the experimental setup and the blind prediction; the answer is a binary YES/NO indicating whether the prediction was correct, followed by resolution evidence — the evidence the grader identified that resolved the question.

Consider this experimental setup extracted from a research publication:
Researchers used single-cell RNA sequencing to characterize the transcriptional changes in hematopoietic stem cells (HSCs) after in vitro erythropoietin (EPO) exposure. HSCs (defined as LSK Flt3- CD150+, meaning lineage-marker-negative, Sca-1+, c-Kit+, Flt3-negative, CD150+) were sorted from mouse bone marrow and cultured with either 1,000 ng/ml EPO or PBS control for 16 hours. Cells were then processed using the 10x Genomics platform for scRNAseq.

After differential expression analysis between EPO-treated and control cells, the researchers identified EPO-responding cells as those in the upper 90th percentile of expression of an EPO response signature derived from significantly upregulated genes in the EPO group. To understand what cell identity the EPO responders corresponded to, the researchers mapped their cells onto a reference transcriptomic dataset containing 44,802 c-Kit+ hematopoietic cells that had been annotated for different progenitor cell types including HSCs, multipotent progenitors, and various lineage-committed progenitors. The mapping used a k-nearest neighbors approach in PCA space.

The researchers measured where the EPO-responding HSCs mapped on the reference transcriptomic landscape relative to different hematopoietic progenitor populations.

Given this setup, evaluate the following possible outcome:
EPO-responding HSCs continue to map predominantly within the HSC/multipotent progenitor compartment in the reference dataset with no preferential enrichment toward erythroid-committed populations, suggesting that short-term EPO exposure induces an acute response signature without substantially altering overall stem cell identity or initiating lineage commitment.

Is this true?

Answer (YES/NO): YES